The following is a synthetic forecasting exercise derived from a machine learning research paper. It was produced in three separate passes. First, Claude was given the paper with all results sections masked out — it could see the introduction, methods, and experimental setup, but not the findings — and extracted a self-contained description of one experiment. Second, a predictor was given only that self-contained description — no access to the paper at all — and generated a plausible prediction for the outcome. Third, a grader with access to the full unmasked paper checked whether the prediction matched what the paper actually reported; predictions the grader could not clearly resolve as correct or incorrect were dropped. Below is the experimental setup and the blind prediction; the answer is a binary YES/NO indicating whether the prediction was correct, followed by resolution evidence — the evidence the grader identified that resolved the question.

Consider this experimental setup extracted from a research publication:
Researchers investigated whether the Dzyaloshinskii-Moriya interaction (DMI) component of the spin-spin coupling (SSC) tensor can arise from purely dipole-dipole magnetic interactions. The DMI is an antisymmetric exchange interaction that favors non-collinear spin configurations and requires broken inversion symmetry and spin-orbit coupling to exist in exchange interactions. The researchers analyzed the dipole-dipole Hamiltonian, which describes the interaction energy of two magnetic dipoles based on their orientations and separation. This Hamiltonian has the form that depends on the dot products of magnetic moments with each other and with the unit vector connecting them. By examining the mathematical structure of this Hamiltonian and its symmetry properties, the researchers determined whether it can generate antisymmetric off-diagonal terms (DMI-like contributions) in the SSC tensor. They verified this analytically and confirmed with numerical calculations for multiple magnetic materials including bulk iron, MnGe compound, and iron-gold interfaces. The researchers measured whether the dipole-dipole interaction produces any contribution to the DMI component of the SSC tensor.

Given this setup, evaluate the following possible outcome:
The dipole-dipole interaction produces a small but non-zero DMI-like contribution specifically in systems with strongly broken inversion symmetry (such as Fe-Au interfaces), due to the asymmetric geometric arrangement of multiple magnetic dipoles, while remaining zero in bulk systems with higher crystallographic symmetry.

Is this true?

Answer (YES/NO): NO